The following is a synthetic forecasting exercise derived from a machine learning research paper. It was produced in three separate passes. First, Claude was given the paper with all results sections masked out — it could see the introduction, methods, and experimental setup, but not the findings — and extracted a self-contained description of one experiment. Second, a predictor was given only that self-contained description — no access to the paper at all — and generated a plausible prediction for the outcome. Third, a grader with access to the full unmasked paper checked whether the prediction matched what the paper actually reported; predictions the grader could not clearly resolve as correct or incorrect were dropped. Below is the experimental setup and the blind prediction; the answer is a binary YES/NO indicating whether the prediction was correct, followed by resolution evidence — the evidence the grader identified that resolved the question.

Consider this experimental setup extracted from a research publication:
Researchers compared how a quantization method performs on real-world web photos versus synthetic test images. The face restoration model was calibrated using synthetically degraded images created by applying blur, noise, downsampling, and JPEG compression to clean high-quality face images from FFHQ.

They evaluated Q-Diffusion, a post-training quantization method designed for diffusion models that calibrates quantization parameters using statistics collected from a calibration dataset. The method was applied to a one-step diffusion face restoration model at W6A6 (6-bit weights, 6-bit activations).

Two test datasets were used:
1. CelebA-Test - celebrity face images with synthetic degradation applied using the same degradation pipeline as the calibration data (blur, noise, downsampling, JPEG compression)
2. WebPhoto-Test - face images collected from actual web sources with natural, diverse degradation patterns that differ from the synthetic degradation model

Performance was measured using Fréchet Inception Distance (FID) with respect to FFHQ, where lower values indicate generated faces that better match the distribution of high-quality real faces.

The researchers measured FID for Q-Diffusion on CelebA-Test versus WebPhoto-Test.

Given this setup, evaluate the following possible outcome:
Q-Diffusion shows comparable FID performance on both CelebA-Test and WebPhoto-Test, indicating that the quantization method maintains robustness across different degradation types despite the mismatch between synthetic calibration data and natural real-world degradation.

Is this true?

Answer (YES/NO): NO